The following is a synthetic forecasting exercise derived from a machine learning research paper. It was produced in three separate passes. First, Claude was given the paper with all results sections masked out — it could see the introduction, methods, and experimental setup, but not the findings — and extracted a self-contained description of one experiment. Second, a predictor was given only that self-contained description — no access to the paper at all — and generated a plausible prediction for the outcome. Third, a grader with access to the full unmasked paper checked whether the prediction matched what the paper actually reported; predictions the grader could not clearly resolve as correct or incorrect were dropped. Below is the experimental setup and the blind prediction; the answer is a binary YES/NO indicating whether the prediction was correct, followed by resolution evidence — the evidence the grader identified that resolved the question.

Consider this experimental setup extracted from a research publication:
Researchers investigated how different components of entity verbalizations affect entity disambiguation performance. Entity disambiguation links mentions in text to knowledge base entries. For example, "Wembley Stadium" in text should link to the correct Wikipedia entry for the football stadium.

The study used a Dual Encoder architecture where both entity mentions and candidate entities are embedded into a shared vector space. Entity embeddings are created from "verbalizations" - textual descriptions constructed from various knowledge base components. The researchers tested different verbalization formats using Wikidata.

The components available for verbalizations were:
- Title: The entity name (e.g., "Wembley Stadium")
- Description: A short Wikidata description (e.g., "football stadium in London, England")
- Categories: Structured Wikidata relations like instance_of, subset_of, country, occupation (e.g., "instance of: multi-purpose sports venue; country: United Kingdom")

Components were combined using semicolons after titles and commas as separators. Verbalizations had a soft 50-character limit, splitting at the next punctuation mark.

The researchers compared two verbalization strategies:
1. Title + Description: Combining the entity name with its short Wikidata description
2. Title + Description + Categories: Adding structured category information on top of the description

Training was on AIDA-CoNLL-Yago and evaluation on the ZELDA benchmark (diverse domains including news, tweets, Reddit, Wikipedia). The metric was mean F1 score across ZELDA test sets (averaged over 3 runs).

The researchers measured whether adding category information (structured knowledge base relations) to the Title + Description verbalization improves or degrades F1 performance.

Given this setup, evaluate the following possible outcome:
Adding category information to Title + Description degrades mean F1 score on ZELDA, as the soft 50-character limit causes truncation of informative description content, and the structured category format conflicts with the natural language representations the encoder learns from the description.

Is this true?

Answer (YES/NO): NO